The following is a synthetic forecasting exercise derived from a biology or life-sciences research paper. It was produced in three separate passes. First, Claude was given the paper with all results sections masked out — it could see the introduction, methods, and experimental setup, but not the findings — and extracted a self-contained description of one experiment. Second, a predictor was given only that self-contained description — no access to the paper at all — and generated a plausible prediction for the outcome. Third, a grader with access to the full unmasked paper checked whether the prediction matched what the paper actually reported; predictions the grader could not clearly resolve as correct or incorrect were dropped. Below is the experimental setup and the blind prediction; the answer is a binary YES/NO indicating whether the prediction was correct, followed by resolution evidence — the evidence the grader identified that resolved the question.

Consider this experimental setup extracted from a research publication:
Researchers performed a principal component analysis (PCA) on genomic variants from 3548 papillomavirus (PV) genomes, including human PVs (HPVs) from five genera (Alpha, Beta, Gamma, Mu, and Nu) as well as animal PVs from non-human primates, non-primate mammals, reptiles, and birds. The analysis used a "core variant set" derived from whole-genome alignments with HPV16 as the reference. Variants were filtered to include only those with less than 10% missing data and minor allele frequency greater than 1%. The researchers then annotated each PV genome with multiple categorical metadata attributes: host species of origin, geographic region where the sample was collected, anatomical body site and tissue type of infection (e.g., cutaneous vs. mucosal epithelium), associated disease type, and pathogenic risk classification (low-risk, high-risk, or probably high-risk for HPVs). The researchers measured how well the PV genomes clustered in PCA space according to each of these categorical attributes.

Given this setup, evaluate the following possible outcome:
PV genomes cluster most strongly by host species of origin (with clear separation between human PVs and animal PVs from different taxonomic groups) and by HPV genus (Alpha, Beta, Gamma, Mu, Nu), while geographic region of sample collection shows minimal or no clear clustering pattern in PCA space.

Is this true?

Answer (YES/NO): NO